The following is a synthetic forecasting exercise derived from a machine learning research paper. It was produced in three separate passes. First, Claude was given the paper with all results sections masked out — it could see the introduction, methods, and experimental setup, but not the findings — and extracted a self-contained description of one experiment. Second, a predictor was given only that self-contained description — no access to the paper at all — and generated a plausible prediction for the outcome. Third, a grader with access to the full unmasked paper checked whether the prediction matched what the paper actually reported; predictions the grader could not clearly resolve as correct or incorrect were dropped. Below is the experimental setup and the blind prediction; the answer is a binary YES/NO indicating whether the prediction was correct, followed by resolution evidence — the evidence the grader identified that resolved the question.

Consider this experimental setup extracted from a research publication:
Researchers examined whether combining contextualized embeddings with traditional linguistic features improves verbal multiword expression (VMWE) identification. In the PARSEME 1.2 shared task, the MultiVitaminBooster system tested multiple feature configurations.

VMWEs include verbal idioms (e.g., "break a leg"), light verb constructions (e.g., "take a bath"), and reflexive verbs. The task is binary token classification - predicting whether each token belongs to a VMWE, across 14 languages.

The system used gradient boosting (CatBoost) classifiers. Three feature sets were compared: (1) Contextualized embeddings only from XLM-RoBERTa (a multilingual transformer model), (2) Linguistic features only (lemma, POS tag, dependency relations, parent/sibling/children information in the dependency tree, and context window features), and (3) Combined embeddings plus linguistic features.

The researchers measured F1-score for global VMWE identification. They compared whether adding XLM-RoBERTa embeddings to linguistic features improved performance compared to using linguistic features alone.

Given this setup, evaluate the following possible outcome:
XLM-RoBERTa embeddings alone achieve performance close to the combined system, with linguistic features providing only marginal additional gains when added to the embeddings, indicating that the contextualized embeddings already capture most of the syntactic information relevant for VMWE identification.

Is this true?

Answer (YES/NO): NO